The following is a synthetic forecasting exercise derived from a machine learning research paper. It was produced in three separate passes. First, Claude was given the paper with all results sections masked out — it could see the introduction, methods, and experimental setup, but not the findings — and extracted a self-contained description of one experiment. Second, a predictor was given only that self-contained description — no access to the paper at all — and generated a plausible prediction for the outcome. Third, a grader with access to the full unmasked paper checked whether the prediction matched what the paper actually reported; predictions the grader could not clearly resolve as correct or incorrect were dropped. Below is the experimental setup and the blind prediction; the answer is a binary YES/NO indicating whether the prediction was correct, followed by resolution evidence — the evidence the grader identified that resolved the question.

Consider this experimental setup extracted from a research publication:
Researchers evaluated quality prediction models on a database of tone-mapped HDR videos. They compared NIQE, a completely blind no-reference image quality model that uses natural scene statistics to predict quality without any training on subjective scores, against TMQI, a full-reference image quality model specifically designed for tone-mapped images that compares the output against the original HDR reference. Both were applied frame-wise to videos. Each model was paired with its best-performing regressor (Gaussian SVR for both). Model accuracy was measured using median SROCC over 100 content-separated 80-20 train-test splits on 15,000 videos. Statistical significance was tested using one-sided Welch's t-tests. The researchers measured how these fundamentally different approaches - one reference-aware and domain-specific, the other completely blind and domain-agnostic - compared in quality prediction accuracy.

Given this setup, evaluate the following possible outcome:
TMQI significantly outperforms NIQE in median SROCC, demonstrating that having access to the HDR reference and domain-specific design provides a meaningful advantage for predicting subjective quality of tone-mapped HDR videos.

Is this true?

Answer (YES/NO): YES